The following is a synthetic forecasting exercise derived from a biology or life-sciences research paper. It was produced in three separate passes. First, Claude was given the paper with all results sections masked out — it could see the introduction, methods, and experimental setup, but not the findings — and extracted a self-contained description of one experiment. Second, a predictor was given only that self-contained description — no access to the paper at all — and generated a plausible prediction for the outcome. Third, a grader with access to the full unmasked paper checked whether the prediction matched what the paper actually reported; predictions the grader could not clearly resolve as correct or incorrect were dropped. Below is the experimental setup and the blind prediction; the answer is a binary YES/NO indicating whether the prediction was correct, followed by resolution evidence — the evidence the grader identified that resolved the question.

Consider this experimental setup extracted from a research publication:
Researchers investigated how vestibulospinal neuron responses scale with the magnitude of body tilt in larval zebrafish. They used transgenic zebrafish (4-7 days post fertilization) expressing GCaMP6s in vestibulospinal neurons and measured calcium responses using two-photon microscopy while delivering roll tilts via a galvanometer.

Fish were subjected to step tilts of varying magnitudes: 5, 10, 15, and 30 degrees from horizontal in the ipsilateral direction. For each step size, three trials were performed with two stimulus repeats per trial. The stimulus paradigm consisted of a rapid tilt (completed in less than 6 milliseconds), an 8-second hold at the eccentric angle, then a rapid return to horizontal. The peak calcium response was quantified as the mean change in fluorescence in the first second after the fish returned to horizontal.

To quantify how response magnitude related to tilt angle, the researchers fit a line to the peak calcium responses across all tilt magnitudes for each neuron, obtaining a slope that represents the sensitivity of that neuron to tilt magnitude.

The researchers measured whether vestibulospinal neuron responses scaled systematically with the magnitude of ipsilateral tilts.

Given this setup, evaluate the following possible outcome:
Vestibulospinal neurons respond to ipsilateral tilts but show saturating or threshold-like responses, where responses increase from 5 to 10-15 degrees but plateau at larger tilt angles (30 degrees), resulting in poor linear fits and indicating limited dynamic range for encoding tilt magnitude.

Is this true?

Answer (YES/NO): NO